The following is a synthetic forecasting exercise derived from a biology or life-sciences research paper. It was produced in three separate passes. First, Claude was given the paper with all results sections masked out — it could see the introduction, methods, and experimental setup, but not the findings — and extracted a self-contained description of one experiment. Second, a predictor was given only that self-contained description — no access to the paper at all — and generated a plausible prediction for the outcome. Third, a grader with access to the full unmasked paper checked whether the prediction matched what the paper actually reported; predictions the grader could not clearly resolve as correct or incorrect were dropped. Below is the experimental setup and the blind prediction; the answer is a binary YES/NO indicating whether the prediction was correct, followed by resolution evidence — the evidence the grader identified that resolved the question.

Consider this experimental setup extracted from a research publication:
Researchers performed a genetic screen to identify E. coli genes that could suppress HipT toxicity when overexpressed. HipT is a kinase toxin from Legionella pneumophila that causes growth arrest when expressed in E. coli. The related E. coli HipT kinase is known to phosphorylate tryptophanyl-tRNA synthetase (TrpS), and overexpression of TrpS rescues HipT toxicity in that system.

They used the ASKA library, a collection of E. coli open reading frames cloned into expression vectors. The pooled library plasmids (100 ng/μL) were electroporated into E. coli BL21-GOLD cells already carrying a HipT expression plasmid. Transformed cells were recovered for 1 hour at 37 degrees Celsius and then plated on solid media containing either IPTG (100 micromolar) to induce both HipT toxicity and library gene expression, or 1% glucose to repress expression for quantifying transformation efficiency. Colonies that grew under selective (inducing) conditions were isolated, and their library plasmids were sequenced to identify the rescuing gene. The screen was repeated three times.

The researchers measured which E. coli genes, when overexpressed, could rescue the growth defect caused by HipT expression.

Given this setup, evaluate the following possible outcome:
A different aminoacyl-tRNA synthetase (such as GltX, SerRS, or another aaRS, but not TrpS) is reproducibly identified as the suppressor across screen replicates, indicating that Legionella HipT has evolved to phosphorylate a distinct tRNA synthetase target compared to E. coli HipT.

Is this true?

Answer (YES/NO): NO